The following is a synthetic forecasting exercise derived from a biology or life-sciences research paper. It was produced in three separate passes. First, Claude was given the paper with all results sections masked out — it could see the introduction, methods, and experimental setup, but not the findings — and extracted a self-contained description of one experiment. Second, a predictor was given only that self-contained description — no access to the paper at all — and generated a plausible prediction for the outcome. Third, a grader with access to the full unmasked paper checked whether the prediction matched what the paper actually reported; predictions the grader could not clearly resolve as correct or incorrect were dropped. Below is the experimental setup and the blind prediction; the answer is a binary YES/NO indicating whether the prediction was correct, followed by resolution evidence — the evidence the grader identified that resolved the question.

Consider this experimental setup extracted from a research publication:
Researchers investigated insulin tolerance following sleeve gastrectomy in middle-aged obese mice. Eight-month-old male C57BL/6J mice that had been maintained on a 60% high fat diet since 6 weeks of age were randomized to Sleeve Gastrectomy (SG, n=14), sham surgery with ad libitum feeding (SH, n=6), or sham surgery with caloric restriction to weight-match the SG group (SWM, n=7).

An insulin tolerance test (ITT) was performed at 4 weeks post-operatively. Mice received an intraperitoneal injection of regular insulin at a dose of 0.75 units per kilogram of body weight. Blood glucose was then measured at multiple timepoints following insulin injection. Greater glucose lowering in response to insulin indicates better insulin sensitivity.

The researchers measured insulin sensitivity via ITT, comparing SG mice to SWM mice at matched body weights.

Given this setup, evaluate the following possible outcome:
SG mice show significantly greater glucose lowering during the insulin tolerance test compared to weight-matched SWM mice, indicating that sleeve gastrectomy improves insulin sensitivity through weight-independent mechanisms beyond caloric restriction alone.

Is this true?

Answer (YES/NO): NO